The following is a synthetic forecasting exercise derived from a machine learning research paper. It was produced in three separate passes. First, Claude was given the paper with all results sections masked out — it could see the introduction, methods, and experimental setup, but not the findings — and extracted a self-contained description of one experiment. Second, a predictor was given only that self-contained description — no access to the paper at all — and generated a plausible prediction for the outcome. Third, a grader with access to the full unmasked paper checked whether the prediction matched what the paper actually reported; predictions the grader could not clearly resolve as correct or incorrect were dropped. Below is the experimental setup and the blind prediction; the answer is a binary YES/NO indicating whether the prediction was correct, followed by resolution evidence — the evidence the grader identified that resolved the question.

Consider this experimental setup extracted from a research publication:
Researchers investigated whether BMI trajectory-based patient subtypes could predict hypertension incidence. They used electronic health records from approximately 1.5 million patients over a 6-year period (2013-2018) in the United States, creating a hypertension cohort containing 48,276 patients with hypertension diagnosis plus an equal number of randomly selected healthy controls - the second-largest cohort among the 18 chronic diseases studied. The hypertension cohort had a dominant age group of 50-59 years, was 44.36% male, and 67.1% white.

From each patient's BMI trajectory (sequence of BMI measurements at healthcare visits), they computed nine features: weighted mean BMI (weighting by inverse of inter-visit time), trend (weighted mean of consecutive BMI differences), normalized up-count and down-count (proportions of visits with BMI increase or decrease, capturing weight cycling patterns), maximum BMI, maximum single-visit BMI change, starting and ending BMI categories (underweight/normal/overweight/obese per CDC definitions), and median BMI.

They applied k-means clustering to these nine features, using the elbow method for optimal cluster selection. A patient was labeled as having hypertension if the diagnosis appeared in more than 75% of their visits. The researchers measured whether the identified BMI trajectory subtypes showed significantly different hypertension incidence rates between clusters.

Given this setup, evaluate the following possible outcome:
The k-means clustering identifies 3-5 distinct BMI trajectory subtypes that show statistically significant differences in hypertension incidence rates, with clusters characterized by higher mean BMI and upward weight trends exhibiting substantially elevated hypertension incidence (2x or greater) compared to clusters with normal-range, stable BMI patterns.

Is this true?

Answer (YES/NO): NO